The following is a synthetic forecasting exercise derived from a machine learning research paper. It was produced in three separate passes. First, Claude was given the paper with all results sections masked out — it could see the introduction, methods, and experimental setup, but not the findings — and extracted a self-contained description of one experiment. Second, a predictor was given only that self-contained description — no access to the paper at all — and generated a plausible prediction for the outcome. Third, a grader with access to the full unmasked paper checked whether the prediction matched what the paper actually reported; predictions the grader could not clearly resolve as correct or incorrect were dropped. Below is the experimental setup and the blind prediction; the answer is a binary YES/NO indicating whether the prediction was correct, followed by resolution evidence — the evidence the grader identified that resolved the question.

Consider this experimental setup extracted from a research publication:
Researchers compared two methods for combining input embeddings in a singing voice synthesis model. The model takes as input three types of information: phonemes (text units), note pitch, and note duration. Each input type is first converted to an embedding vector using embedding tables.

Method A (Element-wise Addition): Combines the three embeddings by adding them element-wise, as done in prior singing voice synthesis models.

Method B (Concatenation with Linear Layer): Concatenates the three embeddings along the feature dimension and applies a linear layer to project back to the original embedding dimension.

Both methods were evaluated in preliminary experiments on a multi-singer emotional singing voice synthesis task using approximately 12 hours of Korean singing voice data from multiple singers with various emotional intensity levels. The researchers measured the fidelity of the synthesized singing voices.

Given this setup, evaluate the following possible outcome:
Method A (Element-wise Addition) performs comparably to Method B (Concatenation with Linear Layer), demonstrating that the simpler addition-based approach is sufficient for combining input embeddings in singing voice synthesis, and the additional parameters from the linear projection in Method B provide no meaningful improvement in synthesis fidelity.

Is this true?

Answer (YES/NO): NO